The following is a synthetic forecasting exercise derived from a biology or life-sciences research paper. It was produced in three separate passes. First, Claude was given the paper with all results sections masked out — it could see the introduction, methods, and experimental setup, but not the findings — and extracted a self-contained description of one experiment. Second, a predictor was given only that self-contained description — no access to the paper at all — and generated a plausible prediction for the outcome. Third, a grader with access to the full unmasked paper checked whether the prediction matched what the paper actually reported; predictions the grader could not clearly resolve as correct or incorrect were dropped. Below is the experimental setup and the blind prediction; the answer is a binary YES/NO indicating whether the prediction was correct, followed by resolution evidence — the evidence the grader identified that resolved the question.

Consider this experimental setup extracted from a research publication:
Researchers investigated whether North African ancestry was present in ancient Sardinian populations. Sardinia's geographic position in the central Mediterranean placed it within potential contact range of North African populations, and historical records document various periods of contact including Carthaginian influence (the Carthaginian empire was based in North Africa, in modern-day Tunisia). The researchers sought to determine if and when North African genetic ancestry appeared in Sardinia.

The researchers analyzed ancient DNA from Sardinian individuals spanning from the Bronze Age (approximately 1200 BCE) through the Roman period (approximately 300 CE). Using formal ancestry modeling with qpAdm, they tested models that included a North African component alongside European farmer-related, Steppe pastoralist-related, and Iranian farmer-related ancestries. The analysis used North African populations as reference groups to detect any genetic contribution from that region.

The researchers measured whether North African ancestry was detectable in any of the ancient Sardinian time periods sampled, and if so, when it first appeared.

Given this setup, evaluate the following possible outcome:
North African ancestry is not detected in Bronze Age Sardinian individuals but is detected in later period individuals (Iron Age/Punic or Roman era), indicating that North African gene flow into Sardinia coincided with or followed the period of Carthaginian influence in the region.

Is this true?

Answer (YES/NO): NO